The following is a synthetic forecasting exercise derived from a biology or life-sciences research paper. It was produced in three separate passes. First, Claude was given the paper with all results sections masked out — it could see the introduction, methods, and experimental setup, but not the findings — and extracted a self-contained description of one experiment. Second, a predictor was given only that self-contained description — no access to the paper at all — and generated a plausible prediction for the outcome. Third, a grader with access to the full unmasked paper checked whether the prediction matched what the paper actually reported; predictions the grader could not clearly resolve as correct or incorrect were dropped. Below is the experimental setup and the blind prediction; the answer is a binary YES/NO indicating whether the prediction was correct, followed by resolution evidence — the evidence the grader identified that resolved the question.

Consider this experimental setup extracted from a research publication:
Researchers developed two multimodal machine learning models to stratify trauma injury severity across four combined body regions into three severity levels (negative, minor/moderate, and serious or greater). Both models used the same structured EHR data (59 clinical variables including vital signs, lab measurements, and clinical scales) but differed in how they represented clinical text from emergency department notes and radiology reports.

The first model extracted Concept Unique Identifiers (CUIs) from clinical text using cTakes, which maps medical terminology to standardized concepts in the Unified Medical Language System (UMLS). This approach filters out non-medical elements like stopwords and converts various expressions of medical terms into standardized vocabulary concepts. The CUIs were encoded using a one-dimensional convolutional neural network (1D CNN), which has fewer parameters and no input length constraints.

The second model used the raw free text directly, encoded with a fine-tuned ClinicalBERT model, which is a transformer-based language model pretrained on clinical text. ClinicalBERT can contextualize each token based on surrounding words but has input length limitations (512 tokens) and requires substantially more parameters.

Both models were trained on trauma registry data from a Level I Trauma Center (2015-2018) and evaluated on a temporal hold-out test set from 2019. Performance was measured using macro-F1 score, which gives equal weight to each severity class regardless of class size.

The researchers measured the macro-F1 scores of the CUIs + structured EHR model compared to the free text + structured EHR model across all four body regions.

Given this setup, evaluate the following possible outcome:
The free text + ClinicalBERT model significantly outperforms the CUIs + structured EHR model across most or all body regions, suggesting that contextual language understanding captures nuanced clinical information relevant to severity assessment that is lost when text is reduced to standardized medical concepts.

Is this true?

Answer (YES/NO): NO